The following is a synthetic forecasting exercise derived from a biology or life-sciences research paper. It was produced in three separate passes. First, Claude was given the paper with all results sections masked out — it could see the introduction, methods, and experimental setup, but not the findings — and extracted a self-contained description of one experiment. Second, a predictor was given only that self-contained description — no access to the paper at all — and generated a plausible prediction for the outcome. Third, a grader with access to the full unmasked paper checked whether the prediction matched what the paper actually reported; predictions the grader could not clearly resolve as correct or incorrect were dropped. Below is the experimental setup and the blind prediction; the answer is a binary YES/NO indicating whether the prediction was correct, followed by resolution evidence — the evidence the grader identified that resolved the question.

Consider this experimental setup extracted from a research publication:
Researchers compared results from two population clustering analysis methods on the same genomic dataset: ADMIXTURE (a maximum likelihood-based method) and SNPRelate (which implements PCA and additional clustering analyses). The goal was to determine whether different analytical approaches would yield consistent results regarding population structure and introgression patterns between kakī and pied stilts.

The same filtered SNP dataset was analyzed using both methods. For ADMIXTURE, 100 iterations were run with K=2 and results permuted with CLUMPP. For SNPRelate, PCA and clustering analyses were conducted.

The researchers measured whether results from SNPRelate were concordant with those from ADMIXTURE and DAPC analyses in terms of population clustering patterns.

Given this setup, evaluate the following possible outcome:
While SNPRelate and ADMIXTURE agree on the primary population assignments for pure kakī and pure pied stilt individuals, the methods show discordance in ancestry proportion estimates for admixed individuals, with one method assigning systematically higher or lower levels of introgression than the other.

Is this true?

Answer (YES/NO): NO